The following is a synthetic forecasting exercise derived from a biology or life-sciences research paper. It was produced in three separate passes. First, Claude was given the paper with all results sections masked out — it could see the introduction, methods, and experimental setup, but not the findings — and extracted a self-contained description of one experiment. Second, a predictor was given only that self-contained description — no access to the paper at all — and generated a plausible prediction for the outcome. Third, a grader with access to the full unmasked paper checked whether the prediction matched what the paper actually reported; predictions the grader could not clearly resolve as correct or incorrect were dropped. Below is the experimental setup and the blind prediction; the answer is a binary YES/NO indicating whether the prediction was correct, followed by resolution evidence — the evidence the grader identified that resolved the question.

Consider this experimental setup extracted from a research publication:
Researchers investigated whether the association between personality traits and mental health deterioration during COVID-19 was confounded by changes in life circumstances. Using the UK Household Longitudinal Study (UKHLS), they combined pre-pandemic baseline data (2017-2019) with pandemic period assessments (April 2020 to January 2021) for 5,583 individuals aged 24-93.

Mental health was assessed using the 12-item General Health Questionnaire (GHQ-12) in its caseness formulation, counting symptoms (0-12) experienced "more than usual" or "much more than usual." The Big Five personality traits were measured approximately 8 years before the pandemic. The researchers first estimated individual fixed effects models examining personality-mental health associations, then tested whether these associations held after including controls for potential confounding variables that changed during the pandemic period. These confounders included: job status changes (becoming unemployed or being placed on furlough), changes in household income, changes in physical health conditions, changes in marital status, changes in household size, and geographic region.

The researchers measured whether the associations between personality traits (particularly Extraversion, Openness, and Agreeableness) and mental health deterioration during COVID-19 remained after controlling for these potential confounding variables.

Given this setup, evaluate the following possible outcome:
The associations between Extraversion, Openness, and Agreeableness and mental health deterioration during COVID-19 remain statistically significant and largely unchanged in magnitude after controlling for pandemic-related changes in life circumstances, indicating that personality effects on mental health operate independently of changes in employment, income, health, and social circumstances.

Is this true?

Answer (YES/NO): YES